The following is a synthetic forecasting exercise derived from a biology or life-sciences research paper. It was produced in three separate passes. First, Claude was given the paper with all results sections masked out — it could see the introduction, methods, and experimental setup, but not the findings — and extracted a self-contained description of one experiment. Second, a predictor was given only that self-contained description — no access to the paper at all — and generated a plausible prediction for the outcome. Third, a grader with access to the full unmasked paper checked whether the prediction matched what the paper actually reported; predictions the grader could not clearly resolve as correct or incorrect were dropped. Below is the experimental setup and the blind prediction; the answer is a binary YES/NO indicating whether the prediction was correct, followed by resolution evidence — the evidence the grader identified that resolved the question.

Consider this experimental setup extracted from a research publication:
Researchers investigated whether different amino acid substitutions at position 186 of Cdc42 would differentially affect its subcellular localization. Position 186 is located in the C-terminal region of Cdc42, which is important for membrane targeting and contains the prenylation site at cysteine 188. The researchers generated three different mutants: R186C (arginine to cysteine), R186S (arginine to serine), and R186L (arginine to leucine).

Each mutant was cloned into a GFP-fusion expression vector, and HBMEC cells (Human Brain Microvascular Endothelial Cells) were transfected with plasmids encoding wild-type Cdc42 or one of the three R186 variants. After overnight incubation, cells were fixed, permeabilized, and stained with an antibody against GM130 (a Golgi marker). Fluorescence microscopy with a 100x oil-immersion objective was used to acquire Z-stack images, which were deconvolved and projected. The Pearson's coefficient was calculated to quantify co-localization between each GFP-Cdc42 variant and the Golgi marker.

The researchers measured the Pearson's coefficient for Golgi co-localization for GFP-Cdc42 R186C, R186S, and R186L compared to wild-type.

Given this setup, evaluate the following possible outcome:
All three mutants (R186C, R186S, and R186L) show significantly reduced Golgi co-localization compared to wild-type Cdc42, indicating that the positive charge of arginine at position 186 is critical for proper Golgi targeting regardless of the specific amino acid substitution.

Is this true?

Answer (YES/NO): NO